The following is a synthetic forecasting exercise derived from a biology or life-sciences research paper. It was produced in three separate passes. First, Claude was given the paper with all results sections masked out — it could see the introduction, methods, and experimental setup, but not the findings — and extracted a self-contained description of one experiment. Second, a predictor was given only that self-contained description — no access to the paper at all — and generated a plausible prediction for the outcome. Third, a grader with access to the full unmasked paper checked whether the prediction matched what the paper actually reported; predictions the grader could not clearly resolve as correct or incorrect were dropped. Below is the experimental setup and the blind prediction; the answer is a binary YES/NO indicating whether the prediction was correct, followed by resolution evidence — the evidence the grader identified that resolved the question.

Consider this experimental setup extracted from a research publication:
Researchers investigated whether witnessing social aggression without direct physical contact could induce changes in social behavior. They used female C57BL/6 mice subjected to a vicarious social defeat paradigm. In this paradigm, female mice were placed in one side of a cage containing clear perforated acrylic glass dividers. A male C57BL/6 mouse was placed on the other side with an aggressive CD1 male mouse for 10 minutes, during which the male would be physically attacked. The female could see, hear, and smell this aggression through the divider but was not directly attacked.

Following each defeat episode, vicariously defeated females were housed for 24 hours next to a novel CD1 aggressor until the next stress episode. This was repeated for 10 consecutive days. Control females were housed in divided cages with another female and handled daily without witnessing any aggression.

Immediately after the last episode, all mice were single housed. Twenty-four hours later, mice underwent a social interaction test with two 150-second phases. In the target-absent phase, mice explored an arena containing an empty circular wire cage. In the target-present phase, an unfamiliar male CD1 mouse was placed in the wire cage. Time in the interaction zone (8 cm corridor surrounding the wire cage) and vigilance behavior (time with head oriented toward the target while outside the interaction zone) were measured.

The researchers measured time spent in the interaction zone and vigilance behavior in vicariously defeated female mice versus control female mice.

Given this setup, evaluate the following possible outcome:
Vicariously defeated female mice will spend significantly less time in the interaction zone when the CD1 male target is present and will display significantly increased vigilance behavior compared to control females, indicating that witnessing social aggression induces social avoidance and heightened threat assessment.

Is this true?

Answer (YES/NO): NO